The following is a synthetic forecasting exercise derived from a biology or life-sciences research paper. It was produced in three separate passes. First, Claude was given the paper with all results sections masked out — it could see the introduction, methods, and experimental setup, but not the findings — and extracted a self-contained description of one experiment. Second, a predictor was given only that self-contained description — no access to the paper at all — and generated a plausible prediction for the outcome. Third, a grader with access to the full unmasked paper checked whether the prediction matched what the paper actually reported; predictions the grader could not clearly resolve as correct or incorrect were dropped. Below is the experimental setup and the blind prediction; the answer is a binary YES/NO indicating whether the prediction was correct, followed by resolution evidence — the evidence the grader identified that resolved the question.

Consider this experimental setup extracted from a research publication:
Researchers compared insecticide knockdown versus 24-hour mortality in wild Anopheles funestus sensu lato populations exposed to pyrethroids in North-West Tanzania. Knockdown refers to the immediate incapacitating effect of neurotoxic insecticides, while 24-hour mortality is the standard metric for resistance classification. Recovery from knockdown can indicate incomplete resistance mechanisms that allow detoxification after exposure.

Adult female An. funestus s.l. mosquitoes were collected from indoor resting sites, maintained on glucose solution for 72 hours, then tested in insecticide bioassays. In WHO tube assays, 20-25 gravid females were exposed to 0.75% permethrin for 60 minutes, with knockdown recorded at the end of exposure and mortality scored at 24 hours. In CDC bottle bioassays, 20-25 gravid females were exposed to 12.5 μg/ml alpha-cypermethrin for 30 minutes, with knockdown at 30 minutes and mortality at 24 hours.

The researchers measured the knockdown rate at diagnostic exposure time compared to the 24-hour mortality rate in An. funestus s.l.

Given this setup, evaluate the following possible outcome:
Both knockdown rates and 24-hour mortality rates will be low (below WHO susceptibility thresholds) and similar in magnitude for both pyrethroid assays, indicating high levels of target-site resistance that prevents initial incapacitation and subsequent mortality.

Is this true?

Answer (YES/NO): YES